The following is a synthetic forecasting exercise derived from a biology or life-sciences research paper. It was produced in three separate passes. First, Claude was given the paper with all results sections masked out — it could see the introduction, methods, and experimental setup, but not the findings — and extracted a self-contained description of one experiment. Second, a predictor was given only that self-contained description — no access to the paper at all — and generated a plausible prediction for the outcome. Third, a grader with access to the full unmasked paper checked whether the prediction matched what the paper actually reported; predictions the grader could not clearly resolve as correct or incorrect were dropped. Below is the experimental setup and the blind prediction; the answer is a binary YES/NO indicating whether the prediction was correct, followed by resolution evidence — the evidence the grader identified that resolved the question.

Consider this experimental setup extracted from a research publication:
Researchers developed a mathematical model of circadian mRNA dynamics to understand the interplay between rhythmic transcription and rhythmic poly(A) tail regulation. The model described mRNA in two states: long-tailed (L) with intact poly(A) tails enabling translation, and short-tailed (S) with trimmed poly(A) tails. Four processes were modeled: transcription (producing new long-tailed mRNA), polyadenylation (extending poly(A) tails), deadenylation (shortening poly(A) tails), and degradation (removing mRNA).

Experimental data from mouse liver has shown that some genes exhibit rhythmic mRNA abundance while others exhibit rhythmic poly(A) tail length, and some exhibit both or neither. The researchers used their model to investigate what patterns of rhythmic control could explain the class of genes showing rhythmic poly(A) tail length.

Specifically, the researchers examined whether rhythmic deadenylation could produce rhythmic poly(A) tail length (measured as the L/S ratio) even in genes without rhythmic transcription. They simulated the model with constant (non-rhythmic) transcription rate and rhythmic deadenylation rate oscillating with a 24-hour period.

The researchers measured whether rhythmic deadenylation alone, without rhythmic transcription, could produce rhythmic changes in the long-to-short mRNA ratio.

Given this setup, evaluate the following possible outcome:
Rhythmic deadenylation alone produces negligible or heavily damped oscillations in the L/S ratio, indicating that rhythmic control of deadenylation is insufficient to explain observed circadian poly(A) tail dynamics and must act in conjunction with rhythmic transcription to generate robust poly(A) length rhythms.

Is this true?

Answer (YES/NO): NO